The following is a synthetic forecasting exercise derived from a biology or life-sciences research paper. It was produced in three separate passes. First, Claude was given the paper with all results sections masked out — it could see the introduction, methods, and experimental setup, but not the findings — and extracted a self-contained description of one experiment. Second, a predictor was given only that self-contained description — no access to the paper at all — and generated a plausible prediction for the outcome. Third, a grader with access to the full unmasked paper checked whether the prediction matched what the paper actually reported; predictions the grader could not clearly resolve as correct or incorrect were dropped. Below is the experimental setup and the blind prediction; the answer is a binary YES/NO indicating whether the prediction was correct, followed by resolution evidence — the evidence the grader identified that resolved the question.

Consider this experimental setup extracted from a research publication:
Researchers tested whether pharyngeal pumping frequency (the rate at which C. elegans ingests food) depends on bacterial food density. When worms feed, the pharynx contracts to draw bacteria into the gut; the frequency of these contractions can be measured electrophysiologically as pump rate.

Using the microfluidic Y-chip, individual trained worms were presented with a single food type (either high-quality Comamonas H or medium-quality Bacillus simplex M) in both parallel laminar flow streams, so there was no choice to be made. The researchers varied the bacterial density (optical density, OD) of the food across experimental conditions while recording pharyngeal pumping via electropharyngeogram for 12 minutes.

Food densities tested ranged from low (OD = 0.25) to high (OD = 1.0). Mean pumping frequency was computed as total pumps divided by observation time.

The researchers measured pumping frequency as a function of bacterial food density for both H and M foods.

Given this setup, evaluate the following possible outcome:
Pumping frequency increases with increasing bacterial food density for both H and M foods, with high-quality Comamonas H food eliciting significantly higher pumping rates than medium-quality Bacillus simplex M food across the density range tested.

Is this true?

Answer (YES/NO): NO